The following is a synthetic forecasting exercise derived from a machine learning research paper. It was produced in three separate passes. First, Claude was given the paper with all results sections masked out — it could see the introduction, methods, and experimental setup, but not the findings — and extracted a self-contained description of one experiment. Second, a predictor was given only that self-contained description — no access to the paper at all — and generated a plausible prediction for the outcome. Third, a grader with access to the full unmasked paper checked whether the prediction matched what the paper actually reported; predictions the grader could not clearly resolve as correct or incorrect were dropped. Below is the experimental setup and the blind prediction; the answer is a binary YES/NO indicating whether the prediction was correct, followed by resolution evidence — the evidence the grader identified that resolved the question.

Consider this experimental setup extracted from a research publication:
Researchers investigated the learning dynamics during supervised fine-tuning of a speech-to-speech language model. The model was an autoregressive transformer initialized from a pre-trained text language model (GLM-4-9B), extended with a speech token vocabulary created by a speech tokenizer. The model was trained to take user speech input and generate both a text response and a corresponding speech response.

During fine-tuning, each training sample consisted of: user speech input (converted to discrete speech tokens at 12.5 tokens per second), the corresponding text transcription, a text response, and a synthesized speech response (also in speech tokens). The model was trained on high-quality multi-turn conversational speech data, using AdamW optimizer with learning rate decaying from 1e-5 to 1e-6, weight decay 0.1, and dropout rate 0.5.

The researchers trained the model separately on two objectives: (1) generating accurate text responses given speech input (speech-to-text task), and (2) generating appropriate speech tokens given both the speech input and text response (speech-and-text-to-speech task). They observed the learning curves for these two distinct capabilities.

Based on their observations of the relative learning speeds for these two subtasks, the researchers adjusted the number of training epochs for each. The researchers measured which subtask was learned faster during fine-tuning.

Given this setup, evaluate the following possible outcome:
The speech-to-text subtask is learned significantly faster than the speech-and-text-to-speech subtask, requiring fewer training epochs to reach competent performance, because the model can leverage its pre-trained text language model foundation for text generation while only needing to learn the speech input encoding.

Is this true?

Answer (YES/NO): YES